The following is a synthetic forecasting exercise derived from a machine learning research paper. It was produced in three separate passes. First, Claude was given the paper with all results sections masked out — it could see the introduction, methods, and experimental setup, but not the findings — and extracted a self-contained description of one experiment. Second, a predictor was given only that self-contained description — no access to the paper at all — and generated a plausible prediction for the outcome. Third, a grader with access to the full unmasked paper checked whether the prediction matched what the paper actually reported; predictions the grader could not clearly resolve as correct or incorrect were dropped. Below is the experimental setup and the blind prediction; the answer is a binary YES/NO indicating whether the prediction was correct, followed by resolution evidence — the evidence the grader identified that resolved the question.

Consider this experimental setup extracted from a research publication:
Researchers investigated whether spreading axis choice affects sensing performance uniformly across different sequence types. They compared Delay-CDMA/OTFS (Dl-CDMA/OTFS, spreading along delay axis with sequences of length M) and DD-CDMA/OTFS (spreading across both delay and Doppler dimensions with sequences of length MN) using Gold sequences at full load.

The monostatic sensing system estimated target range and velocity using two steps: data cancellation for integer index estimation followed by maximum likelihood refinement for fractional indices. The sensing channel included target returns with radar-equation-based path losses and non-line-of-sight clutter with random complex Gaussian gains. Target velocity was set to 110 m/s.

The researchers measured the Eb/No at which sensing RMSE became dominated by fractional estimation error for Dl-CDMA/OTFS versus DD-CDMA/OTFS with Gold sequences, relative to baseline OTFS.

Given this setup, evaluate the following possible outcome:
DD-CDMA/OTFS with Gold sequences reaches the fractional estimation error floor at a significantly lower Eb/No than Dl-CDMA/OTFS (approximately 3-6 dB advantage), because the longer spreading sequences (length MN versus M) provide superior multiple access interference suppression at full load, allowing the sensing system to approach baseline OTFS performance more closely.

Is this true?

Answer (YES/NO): NO